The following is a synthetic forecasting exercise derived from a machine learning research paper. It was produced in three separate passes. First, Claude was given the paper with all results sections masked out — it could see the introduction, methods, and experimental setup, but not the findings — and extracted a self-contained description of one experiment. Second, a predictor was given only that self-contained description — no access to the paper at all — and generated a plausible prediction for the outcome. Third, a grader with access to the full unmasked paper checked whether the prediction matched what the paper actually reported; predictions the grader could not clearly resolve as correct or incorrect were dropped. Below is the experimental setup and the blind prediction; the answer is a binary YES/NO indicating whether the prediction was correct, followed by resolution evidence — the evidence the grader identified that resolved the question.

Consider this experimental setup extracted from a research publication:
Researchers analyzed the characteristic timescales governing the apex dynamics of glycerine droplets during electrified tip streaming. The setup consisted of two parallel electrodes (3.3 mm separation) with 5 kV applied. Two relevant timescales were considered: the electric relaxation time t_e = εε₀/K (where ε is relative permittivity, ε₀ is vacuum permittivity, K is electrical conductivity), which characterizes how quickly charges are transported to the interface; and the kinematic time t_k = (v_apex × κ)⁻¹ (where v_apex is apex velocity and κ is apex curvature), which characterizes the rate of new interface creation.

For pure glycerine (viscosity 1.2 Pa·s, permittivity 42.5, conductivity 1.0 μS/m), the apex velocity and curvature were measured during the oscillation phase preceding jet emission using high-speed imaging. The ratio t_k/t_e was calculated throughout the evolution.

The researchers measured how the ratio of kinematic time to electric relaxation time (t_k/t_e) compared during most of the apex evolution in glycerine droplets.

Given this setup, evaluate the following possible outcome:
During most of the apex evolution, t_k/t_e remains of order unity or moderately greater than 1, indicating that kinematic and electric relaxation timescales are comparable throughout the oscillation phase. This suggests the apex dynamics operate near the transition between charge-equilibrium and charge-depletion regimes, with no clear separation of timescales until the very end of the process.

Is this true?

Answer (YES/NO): NO